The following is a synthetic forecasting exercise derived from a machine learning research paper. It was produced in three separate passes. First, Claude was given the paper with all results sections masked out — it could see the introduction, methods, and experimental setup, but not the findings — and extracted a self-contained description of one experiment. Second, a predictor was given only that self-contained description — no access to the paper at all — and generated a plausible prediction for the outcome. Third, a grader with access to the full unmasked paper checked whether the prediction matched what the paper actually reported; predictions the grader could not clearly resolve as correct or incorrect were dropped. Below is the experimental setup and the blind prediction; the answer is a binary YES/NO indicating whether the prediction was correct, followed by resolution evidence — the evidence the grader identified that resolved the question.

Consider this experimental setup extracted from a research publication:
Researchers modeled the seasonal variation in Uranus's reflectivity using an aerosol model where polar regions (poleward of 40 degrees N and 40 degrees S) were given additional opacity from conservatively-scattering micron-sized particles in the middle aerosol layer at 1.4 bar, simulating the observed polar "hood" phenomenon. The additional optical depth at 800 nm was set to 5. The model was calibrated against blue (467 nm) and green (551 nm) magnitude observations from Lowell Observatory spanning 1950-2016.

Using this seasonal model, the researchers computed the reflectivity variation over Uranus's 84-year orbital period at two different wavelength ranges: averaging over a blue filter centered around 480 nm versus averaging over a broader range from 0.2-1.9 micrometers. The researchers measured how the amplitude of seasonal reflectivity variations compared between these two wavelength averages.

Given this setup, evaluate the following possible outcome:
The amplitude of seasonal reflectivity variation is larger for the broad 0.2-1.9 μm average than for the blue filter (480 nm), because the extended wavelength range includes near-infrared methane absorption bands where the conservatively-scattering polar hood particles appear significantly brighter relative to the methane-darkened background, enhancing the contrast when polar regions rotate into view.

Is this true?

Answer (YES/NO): YES